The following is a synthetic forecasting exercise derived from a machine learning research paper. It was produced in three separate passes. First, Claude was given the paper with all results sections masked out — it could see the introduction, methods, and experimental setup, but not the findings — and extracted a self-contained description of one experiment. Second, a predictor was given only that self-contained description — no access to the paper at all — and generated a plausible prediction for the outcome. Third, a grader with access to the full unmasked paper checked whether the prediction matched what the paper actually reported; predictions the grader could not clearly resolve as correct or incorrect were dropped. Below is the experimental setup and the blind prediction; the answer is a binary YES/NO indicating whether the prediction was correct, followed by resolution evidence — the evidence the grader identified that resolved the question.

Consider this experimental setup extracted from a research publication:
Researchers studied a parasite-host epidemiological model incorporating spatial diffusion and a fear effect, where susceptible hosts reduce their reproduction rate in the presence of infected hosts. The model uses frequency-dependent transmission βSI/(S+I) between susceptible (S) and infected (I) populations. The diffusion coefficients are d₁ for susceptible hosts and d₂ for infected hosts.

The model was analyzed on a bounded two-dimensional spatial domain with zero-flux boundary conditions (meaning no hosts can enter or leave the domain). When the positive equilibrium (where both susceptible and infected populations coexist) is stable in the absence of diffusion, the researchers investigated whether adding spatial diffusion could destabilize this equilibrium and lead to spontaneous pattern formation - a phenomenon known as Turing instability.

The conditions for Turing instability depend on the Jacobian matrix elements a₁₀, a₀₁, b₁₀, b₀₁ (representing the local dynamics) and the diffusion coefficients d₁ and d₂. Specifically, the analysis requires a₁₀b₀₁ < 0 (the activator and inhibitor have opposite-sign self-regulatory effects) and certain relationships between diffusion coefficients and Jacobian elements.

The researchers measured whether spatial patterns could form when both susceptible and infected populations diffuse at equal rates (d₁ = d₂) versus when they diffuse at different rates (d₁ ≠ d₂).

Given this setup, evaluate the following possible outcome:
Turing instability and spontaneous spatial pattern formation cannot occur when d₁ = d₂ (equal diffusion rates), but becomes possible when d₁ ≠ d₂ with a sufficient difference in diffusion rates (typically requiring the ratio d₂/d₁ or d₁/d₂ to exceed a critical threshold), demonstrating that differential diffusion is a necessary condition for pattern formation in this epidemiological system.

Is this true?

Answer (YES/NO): YES